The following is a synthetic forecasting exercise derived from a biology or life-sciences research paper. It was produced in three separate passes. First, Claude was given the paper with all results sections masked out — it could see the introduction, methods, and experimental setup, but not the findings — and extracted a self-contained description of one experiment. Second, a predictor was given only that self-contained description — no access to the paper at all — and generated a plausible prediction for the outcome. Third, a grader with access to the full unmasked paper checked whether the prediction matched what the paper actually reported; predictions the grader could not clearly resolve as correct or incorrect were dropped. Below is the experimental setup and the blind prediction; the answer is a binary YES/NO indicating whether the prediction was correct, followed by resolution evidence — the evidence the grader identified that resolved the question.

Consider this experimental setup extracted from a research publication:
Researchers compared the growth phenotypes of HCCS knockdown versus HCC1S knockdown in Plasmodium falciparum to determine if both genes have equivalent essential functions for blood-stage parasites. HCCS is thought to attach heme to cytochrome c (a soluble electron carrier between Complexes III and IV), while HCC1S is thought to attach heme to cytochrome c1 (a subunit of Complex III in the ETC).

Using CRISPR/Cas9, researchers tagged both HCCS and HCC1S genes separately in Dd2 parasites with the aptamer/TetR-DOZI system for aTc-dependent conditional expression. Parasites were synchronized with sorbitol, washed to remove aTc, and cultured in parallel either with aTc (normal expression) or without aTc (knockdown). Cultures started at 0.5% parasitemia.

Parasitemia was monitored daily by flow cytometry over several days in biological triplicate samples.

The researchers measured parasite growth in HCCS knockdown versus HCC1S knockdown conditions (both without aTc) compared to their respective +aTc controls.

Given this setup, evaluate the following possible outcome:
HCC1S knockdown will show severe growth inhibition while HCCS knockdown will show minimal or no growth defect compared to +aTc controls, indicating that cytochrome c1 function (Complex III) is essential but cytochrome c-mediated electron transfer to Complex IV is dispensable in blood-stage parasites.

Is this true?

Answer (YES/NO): NO